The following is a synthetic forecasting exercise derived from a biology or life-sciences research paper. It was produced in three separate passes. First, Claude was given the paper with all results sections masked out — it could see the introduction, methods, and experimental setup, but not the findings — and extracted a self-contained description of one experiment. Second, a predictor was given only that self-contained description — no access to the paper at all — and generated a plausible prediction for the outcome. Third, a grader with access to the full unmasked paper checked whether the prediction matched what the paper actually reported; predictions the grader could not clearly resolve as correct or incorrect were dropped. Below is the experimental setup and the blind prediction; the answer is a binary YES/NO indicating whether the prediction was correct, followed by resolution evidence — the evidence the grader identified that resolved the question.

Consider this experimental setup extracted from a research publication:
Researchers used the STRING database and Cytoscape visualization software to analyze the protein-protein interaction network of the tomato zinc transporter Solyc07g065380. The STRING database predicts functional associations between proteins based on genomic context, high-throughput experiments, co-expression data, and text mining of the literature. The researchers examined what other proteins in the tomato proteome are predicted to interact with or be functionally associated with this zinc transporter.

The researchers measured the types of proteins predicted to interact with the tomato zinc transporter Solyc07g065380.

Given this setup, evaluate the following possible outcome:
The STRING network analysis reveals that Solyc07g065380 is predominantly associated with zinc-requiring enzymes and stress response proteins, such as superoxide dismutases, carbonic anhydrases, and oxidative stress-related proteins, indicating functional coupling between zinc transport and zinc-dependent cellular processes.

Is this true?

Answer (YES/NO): NO